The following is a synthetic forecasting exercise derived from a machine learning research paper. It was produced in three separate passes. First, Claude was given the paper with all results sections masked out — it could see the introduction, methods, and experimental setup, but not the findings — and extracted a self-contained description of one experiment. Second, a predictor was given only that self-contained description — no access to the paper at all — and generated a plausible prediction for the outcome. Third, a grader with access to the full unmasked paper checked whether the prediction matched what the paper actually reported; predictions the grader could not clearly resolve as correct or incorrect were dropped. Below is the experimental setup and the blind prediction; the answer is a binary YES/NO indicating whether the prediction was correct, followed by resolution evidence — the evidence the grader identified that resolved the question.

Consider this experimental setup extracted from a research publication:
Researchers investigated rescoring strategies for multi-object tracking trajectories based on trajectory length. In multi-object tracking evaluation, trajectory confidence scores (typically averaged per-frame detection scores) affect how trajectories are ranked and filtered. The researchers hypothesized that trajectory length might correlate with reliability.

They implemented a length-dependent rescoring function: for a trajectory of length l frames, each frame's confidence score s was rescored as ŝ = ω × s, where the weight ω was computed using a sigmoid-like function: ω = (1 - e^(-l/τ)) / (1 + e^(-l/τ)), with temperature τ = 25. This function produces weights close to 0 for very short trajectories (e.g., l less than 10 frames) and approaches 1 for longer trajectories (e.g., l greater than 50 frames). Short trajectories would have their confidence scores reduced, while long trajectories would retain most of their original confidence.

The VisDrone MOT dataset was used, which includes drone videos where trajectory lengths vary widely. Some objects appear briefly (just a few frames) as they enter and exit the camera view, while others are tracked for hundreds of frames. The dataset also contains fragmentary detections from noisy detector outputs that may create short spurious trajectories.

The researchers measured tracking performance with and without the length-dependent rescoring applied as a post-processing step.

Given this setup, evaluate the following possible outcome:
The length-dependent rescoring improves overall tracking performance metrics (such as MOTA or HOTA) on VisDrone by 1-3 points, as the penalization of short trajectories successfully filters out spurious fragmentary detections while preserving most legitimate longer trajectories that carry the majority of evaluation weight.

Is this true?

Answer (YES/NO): YES